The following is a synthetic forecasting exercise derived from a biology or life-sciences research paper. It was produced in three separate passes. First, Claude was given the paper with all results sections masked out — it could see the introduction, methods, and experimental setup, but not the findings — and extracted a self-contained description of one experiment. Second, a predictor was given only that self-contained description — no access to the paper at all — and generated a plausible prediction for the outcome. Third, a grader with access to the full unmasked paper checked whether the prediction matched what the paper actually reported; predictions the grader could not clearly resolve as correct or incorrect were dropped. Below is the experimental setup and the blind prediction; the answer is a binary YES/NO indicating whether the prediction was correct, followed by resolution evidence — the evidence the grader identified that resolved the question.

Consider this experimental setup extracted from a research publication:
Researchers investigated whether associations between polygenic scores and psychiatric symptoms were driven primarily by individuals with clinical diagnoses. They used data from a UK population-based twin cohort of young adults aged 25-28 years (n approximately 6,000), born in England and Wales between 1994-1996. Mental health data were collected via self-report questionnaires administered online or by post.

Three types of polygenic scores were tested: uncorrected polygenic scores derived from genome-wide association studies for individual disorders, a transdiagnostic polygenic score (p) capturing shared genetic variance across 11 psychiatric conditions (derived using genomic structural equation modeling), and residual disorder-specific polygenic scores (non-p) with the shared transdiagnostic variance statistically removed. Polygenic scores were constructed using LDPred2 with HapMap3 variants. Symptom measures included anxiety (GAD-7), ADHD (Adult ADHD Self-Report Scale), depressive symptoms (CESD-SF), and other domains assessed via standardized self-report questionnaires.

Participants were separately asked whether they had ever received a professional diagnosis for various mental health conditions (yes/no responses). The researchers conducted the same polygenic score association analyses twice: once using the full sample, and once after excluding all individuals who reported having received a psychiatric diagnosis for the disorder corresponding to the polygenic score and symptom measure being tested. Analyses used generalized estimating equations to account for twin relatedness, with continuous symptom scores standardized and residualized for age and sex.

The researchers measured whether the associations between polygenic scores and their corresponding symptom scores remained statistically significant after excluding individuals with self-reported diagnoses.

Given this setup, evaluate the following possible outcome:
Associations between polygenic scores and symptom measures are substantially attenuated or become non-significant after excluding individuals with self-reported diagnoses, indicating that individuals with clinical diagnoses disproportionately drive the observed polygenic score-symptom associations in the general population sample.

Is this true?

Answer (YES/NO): NO